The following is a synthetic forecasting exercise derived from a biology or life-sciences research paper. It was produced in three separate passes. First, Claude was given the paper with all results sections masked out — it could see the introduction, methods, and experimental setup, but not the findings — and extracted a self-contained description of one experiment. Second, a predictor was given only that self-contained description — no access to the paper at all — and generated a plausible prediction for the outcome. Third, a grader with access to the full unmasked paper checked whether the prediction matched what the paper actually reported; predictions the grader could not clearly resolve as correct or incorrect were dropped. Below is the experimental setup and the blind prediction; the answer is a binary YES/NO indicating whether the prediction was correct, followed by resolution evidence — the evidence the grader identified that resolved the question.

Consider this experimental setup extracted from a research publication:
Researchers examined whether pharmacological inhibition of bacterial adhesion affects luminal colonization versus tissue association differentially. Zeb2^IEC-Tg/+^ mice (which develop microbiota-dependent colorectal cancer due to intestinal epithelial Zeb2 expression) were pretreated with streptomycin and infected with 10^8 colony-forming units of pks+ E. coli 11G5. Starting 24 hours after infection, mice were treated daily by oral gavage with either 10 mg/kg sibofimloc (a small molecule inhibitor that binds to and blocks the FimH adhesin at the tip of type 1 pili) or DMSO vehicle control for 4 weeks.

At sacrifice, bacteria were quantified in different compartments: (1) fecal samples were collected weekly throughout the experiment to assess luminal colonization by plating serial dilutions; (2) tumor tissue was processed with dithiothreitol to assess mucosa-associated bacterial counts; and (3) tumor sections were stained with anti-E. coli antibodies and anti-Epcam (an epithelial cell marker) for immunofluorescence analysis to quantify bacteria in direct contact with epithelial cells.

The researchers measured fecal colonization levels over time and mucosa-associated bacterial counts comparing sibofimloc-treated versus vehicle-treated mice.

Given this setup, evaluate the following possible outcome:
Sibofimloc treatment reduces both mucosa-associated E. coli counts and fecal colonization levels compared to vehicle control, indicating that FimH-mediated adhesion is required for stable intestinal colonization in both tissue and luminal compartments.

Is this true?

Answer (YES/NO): YES